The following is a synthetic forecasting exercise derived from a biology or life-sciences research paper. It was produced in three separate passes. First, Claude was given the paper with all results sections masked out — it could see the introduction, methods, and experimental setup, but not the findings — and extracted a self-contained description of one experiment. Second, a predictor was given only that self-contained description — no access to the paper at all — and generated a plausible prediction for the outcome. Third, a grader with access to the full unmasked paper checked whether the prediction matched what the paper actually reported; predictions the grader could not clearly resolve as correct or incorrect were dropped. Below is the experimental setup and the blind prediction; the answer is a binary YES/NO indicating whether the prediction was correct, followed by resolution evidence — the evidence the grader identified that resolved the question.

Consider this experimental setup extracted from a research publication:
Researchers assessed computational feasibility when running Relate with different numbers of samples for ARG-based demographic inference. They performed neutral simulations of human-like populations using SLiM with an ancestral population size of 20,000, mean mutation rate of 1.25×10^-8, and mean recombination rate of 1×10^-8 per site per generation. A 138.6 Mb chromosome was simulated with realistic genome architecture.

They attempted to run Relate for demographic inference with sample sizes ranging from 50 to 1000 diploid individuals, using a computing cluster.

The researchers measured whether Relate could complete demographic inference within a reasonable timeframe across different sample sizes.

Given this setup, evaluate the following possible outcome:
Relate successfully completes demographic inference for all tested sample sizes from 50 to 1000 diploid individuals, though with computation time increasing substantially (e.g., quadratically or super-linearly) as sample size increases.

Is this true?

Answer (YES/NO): NO